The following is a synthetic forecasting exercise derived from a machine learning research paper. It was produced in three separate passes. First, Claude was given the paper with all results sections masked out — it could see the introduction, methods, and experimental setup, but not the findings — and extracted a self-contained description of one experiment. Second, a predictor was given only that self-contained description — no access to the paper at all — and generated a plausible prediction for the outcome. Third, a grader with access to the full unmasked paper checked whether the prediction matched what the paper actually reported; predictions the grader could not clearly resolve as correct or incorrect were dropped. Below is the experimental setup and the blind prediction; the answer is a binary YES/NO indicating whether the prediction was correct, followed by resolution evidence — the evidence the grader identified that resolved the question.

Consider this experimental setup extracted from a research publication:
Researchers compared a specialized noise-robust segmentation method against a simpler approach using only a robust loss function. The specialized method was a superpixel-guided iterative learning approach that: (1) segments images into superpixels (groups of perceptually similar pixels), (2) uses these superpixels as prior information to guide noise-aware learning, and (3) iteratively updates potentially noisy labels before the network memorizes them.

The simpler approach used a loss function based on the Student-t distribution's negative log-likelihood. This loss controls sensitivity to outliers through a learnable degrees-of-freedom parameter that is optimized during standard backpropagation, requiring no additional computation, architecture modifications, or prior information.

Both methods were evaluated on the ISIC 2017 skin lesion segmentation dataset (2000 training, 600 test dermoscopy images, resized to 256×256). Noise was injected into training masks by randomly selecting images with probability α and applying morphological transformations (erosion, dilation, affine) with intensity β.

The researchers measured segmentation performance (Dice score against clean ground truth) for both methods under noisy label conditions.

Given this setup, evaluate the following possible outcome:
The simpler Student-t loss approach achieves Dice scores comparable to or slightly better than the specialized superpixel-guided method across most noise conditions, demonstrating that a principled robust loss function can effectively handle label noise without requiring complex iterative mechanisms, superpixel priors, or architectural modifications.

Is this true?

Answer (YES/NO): NO